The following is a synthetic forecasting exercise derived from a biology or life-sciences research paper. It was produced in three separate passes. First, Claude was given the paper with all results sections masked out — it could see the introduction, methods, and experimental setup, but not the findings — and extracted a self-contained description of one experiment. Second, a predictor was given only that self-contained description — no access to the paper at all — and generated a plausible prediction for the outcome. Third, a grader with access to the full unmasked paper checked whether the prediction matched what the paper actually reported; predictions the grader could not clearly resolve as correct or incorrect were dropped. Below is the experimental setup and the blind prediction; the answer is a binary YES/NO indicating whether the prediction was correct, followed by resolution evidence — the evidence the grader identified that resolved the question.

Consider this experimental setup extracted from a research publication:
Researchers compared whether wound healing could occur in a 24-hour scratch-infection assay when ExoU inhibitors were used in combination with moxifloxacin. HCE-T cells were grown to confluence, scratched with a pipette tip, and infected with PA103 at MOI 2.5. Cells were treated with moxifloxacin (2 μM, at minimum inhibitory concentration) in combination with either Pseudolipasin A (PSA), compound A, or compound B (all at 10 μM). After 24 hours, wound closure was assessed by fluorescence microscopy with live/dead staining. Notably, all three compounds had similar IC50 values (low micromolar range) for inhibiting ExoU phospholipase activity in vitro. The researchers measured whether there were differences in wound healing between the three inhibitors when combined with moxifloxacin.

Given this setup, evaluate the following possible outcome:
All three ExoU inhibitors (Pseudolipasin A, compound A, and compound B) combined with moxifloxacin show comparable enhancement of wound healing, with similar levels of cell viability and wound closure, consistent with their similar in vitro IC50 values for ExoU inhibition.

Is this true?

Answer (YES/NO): NO